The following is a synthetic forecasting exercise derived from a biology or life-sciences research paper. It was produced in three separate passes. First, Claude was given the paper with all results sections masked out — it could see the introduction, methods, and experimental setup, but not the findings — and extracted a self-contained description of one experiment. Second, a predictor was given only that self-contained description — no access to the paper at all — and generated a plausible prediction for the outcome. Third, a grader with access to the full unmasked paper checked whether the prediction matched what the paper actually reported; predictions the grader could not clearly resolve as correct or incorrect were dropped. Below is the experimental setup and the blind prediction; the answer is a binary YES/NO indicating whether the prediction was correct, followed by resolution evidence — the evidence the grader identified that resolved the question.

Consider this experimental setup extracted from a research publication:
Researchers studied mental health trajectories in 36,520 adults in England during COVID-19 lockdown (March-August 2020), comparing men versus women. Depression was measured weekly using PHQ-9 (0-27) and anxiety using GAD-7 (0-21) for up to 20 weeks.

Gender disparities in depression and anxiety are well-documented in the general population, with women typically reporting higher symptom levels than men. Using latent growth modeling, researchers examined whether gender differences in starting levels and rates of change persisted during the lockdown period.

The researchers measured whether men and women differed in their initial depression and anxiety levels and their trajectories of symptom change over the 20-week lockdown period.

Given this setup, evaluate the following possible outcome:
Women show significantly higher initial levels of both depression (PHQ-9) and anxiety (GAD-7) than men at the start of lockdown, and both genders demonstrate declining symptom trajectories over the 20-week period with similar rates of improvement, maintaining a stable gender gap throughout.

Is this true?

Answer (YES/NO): NO